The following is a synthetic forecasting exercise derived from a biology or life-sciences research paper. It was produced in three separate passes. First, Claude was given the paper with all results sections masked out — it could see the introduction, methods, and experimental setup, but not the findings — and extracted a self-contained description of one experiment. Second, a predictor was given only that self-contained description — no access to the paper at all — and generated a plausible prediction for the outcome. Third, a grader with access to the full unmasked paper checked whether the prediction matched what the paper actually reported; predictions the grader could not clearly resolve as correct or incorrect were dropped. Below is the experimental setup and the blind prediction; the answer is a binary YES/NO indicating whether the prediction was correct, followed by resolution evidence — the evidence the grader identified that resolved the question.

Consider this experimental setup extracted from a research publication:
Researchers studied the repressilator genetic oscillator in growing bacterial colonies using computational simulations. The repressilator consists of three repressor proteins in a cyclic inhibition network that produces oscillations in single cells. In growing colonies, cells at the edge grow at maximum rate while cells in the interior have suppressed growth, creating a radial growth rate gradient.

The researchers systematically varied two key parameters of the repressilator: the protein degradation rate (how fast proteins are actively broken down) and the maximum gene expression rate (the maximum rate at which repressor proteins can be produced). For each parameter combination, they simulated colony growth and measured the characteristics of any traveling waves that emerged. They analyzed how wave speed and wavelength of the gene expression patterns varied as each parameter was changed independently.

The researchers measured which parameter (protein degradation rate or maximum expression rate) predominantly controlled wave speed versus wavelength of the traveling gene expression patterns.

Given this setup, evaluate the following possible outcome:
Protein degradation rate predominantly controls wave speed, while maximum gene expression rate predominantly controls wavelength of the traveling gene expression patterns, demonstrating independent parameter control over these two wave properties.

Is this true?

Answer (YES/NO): YES